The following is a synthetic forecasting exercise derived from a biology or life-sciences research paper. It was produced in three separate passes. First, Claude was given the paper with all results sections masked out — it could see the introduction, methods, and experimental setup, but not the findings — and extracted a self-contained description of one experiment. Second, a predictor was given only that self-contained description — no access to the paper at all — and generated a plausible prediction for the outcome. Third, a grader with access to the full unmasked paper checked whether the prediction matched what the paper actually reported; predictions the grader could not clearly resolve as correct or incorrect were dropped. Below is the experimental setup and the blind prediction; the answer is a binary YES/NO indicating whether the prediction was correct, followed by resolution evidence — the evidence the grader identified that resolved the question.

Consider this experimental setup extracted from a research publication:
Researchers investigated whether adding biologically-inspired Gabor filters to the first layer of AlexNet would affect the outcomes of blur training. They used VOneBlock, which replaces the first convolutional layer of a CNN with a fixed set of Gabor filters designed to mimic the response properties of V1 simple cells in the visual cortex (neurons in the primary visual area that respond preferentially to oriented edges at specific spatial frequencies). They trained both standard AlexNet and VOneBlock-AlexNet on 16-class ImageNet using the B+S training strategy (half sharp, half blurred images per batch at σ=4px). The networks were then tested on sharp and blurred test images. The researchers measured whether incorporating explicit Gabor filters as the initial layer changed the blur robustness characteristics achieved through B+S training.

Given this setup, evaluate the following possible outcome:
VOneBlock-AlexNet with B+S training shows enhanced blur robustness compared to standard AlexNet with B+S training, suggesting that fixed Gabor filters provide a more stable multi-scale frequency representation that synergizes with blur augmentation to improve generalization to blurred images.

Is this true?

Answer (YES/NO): NO